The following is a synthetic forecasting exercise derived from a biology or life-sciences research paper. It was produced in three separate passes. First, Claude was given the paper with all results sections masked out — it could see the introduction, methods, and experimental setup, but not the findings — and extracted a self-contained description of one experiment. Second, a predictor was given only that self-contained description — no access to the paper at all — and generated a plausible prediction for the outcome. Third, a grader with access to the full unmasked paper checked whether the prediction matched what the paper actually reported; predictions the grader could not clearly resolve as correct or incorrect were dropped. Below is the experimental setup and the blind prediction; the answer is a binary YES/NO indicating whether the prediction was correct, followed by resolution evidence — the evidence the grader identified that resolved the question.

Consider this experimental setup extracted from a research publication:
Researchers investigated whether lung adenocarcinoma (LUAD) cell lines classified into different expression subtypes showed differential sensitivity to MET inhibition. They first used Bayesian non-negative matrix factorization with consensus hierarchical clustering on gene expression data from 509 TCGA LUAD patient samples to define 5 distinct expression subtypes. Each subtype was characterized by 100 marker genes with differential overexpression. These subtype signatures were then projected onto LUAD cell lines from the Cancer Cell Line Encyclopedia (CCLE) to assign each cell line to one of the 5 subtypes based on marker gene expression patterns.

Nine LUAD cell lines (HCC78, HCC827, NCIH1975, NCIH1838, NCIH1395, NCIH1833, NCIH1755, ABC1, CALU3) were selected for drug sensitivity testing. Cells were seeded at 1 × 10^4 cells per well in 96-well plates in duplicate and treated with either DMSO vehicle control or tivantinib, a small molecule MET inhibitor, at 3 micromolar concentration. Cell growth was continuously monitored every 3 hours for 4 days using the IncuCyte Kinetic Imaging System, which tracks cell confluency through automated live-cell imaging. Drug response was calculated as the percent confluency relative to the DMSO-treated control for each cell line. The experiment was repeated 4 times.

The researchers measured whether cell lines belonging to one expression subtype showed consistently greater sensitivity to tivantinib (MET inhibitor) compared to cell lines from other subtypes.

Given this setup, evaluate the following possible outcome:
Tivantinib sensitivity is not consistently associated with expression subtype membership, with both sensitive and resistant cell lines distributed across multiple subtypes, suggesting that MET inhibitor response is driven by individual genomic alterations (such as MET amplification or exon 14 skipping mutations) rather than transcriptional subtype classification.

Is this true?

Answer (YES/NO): NO